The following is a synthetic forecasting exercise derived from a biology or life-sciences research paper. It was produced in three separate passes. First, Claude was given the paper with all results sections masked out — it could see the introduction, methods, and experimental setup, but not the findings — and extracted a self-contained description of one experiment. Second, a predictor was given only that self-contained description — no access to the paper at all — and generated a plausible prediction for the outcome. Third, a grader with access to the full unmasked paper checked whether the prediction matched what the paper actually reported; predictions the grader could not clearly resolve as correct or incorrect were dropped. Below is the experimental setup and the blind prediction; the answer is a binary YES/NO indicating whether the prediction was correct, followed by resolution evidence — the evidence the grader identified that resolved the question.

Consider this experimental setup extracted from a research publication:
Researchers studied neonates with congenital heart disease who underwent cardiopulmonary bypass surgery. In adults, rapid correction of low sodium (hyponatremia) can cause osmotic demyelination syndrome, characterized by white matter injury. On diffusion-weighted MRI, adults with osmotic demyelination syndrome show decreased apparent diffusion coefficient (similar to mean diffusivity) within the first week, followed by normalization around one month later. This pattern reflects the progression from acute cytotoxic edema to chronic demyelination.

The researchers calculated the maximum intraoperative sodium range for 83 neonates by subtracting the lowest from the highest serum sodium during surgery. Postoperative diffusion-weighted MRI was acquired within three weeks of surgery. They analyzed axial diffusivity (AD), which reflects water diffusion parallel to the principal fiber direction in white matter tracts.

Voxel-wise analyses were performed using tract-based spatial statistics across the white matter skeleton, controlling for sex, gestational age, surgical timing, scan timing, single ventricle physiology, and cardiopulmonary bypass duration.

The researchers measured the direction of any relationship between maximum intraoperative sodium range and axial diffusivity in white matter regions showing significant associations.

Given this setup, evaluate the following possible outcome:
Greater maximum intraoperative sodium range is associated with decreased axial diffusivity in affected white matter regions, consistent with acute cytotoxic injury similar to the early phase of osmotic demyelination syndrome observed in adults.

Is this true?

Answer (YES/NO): YES